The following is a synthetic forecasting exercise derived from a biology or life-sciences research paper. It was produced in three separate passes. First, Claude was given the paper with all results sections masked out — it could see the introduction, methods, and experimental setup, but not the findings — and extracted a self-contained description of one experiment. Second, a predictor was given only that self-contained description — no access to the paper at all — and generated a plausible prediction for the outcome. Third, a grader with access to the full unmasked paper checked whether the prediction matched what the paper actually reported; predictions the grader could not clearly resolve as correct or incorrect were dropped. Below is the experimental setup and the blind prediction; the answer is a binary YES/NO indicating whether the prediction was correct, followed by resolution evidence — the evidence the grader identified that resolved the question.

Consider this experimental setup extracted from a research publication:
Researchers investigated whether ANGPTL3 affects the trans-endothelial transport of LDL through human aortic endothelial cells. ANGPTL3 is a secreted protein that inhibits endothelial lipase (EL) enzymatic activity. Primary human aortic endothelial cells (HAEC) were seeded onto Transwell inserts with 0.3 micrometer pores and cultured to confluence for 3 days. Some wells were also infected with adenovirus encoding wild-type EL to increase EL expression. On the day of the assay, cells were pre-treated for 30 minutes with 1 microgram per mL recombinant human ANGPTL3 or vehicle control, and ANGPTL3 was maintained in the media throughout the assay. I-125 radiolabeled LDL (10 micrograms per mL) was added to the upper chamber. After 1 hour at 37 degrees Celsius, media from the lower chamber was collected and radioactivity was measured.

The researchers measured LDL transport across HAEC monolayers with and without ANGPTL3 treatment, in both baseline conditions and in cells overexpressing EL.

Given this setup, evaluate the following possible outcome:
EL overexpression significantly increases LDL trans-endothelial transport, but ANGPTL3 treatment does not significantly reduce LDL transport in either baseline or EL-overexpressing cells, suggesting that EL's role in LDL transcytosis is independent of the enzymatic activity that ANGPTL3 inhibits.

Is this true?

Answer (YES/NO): NO